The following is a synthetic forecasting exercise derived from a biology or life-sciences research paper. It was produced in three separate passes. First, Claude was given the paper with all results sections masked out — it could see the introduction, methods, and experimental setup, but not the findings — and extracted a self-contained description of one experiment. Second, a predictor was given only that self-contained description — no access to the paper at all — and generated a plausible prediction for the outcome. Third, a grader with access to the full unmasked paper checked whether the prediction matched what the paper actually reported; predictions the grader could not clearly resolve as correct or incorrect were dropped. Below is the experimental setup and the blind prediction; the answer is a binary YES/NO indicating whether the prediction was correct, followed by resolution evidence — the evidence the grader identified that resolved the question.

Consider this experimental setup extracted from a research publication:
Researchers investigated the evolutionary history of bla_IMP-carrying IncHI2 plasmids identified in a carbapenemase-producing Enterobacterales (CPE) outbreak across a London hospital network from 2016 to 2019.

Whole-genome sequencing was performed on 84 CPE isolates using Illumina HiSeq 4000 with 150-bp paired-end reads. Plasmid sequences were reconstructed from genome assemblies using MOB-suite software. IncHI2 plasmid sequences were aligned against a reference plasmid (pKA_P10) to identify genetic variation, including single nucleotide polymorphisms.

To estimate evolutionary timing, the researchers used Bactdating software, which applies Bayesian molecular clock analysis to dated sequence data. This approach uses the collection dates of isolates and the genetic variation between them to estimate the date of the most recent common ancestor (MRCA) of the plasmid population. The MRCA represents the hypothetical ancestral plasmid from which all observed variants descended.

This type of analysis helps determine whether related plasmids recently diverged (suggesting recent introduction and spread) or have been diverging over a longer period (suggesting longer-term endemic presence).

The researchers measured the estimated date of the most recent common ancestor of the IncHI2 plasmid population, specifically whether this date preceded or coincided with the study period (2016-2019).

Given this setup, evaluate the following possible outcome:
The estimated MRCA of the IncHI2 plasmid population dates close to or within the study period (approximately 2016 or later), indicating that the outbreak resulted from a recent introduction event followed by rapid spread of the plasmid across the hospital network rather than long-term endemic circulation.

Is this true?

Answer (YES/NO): NO